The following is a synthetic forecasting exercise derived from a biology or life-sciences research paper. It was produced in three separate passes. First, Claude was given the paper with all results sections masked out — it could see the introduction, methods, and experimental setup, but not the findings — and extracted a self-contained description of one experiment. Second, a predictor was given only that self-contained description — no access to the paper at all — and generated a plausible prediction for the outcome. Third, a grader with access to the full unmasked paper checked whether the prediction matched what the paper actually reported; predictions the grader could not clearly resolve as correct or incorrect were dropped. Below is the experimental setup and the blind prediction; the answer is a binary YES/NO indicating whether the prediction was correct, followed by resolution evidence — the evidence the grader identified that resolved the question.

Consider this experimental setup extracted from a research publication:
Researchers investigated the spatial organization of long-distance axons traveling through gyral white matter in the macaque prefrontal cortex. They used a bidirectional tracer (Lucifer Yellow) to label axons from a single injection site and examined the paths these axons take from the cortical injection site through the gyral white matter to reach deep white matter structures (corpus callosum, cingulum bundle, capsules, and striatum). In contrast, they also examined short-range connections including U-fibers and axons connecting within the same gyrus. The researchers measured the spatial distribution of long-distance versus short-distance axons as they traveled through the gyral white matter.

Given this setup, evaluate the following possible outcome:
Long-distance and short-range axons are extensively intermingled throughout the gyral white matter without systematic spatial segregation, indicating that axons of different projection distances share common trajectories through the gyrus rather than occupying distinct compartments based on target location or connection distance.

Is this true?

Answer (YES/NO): NO